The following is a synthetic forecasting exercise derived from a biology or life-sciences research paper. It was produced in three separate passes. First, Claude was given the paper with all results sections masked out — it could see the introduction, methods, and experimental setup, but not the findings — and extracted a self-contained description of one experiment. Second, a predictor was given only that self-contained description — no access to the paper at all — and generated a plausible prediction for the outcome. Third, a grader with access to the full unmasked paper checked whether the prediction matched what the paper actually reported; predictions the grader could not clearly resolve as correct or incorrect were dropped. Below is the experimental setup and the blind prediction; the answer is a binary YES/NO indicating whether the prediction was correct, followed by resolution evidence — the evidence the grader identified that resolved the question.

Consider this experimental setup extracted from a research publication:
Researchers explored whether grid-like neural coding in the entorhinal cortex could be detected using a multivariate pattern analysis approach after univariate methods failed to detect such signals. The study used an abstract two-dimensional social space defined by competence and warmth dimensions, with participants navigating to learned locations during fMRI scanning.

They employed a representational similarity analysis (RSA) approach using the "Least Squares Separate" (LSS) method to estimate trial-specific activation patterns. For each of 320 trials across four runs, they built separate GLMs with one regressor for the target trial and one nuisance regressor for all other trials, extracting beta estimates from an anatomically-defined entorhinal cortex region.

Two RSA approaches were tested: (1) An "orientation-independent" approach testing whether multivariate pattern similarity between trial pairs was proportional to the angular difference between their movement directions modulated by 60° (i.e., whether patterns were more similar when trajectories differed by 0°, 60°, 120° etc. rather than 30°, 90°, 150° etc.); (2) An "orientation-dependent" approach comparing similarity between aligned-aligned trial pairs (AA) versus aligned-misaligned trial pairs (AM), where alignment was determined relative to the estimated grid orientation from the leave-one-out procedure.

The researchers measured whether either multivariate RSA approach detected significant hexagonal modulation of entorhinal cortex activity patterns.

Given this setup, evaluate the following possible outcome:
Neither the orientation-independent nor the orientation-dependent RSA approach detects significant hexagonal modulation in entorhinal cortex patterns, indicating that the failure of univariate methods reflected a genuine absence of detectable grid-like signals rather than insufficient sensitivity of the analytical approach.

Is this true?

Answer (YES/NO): YES